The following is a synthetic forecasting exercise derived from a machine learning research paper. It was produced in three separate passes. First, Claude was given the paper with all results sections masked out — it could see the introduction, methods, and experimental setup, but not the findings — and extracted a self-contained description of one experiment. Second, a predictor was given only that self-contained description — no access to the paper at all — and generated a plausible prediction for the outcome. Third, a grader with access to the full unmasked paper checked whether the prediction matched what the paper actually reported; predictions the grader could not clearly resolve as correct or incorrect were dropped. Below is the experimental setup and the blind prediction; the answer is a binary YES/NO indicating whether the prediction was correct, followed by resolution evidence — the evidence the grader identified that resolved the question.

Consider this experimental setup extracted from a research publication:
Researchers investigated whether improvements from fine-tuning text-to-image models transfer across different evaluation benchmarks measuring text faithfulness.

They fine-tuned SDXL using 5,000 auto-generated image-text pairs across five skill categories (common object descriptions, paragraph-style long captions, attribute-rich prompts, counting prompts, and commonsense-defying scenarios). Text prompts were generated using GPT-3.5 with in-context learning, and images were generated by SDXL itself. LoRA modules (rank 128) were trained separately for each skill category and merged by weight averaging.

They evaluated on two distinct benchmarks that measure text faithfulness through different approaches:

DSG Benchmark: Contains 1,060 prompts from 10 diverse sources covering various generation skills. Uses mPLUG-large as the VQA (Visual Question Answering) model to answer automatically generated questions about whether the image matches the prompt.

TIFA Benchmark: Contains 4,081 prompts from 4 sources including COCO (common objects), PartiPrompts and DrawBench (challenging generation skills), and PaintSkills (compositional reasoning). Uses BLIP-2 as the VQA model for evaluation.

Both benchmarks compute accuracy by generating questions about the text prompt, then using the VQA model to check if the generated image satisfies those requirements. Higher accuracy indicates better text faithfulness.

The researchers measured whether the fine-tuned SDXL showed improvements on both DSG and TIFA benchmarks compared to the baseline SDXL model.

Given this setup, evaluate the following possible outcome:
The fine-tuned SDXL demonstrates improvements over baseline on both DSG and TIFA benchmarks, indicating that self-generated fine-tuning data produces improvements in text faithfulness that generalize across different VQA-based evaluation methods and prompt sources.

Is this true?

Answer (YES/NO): YES